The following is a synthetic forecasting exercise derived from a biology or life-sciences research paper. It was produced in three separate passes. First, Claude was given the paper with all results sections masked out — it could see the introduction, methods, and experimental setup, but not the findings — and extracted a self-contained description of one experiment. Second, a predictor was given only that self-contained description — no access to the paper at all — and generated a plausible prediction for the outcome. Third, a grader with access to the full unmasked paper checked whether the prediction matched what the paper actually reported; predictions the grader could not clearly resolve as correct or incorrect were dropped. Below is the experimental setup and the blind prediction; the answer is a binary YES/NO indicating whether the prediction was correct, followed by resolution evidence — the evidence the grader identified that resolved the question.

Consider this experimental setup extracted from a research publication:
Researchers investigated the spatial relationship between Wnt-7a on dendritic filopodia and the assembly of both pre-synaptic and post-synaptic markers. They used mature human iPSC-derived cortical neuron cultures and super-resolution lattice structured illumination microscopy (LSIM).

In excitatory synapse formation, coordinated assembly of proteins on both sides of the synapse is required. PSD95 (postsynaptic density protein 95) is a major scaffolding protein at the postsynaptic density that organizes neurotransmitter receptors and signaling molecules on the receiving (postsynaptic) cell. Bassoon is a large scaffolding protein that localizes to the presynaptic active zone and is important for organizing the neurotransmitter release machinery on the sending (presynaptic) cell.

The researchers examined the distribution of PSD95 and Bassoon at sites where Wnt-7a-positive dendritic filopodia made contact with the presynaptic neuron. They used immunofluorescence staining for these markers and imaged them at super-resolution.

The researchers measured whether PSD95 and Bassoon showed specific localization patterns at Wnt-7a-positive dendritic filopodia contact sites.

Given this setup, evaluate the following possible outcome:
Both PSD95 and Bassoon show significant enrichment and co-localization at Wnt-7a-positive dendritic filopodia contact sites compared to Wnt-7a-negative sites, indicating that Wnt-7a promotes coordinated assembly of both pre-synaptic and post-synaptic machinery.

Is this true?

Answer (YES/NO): YES